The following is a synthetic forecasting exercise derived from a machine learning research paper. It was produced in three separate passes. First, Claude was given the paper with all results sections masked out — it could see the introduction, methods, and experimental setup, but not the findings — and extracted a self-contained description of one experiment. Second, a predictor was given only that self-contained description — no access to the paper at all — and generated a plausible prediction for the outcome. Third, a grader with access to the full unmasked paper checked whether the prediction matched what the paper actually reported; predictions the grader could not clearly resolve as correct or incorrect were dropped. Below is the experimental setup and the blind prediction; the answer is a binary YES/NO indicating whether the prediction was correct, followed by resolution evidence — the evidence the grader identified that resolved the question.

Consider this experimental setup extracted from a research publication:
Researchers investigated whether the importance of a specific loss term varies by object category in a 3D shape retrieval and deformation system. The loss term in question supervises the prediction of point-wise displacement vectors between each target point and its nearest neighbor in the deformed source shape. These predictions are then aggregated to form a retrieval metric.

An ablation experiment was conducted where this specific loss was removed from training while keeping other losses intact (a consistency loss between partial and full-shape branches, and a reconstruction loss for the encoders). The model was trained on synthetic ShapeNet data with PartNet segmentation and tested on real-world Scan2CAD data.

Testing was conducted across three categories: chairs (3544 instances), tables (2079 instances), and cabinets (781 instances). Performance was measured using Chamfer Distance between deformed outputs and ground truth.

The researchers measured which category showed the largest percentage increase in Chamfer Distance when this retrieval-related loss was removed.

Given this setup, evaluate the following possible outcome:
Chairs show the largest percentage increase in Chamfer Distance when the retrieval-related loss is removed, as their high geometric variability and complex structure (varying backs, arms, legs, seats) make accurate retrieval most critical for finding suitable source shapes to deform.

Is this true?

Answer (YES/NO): NO